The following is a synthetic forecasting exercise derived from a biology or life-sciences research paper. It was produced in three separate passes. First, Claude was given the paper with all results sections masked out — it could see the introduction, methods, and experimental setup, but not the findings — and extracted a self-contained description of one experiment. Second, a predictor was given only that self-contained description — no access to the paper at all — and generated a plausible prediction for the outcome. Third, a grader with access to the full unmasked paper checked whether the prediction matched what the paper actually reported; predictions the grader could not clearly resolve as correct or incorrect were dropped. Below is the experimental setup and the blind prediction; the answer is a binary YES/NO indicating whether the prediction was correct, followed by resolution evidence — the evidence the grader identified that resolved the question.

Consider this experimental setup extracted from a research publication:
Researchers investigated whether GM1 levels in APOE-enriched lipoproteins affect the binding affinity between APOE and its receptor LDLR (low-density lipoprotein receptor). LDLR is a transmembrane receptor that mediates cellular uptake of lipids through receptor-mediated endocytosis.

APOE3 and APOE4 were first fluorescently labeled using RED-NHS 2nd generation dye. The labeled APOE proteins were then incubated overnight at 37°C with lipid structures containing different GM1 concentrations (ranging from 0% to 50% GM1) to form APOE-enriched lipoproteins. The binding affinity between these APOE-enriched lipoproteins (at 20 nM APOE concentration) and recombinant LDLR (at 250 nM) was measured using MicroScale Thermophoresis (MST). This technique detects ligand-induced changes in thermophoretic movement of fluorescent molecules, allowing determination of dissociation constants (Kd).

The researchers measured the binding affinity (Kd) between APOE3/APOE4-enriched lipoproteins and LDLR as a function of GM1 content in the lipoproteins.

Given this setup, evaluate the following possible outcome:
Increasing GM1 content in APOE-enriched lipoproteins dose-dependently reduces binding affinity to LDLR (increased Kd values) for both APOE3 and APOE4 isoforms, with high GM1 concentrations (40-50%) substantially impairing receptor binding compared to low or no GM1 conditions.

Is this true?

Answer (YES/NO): NO